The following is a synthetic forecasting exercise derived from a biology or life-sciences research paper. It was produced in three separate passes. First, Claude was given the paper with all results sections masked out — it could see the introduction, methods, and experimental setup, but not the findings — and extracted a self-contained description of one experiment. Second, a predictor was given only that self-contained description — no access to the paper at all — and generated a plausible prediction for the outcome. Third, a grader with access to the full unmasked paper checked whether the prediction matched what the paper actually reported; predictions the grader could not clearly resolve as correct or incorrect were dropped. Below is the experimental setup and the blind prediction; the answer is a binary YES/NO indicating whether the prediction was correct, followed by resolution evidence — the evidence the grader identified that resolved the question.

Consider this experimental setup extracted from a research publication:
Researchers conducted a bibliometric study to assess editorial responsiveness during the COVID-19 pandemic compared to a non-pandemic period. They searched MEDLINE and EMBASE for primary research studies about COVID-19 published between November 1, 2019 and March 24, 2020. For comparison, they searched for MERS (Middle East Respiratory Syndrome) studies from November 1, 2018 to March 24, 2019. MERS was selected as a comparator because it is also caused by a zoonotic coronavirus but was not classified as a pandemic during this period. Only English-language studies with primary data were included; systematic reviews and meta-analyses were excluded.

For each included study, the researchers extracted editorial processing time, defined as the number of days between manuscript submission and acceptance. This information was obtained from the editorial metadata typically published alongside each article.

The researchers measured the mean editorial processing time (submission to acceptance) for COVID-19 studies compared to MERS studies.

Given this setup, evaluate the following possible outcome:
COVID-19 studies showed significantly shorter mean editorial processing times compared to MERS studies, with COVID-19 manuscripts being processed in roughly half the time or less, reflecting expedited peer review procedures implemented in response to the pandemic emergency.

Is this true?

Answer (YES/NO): YES